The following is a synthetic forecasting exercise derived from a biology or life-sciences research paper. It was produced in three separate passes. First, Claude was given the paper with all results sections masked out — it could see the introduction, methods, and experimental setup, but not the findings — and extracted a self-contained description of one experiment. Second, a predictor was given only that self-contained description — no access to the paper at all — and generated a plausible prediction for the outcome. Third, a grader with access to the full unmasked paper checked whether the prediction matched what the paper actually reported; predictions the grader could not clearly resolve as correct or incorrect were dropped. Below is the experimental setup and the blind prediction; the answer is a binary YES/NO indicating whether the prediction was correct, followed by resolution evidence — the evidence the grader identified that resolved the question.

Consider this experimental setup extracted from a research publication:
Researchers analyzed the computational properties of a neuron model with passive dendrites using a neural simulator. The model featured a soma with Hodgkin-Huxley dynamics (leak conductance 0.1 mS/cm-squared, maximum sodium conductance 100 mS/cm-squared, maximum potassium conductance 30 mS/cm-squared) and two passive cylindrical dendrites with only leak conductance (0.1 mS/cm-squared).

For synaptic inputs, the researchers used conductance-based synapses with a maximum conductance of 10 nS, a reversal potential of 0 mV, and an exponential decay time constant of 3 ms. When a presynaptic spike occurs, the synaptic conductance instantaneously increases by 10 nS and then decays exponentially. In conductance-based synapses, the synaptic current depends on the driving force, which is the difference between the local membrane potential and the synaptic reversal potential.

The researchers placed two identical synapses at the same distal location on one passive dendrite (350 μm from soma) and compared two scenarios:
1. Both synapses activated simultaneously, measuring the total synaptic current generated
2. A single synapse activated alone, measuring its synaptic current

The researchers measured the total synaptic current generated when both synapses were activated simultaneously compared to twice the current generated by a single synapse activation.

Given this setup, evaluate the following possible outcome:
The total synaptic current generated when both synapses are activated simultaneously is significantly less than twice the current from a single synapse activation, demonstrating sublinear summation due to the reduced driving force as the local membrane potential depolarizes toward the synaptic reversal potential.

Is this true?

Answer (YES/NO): YES